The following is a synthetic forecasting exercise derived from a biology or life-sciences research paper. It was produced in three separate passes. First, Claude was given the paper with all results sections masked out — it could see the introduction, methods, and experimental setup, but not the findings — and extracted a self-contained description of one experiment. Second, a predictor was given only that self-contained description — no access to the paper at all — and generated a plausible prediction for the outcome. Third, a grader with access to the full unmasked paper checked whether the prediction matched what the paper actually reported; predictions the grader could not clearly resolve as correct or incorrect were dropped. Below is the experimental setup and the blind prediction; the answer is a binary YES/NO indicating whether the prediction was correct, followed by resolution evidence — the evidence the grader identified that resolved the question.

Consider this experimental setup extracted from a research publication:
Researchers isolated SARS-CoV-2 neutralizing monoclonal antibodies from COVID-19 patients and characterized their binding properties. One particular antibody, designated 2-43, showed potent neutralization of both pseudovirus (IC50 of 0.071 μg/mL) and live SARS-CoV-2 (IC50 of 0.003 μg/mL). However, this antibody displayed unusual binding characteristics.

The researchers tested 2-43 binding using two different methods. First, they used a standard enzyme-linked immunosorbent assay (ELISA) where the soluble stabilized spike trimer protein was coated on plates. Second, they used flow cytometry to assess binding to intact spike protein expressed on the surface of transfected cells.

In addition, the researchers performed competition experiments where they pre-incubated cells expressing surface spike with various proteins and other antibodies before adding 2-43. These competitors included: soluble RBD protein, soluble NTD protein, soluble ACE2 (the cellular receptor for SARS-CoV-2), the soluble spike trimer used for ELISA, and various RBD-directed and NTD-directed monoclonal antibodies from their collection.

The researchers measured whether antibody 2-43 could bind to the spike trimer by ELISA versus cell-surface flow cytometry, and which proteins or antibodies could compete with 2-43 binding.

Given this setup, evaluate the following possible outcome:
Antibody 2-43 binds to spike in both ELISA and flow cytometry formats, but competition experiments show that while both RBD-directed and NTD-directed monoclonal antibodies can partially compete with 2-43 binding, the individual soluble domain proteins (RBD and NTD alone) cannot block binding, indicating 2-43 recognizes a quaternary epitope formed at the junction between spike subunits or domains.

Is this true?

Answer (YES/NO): NO